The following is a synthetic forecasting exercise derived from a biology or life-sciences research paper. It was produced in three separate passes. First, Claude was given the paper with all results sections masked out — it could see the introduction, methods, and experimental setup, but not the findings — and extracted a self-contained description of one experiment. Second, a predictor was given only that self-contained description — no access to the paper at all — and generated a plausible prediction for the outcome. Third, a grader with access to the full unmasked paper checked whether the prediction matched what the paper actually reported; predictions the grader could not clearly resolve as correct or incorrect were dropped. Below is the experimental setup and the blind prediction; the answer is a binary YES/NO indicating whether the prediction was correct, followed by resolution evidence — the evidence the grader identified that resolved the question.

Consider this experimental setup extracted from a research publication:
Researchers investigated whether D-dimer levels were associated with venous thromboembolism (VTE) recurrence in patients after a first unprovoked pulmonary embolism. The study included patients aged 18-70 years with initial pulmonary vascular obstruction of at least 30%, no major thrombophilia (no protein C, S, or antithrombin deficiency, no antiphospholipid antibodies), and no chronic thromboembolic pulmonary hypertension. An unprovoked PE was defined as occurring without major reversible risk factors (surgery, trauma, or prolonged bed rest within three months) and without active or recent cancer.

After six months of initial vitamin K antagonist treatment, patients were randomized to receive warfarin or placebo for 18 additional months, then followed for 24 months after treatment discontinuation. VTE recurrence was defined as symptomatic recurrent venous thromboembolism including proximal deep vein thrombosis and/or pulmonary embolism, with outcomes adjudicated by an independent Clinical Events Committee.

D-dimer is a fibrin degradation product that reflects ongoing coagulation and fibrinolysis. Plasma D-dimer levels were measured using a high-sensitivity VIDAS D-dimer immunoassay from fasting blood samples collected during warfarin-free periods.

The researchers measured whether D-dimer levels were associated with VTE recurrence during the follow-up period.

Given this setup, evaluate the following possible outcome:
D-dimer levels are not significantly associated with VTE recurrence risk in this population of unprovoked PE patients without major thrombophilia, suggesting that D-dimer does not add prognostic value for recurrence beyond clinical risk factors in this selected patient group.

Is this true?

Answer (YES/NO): YES